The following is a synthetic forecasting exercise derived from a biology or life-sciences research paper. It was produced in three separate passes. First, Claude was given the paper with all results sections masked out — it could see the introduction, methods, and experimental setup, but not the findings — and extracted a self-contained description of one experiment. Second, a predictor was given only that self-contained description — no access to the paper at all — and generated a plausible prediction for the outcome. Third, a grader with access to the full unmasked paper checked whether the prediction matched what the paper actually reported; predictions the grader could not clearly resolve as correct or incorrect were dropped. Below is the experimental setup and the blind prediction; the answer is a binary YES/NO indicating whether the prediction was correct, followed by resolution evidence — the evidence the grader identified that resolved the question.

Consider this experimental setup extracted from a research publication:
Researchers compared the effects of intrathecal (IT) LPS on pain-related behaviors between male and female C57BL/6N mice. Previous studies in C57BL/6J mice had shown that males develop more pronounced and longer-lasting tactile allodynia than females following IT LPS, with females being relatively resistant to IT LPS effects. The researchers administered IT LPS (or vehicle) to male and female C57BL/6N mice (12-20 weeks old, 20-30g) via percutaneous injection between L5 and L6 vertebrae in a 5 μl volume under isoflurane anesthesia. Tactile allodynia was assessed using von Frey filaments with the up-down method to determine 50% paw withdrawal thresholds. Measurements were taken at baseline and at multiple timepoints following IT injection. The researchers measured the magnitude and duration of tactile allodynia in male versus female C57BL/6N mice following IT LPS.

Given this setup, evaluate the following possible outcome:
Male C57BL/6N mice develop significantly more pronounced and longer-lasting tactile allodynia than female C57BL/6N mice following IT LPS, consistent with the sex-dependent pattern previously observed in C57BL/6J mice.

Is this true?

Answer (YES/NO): NO